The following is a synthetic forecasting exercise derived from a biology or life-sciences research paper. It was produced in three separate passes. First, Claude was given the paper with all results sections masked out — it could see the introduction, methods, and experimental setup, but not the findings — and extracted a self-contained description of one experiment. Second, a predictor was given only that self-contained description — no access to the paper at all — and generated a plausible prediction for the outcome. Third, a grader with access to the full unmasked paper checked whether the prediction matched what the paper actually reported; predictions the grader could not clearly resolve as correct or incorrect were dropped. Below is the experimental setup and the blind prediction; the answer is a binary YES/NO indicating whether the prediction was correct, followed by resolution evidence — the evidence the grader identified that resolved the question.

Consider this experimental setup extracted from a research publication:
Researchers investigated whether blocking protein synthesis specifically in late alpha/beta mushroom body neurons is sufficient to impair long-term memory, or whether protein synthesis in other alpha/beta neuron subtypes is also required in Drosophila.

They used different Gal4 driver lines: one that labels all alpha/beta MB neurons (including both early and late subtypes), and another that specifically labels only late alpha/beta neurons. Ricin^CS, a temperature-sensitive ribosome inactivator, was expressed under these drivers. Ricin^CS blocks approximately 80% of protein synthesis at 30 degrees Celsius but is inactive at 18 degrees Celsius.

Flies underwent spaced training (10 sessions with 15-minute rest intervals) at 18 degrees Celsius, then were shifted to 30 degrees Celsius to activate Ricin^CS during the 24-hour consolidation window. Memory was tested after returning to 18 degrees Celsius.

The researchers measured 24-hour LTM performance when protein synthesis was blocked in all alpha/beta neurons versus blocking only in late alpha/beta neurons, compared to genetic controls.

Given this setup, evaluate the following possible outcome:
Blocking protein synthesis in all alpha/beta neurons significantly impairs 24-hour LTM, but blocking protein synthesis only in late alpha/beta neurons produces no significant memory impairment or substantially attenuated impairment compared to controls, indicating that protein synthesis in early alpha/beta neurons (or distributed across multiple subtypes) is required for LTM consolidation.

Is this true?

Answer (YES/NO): NO